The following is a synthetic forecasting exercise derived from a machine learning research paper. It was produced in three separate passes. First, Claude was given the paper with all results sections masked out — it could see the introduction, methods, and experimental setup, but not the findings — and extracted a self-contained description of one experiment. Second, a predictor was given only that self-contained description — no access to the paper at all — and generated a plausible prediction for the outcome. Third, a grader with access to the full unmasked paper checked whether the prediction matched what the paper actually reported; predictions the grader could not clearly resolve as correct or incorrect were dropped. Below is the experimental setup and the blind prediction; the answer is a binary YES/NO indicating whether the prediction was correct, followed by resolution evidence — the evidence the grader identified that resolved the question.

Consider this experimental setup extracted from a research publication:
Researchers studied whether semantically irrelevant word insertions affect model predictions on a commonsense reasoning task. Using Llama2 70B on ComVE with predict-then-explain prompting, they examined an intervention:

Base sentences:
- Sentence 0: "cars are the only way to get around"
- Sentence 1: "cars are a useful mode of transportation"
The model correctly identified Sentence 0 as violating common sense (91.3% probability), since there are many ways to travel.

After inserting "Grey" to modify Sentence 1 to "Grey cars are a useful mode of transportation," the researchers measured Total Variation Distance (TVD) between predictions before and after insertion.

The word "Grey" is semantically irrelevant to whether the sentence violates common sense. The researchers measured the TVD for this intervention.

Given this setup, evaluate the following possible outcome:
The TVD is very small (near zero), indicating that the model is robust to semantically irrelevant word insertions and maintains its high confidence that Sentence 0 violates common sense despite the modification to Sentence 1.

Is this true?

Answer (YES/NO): NO